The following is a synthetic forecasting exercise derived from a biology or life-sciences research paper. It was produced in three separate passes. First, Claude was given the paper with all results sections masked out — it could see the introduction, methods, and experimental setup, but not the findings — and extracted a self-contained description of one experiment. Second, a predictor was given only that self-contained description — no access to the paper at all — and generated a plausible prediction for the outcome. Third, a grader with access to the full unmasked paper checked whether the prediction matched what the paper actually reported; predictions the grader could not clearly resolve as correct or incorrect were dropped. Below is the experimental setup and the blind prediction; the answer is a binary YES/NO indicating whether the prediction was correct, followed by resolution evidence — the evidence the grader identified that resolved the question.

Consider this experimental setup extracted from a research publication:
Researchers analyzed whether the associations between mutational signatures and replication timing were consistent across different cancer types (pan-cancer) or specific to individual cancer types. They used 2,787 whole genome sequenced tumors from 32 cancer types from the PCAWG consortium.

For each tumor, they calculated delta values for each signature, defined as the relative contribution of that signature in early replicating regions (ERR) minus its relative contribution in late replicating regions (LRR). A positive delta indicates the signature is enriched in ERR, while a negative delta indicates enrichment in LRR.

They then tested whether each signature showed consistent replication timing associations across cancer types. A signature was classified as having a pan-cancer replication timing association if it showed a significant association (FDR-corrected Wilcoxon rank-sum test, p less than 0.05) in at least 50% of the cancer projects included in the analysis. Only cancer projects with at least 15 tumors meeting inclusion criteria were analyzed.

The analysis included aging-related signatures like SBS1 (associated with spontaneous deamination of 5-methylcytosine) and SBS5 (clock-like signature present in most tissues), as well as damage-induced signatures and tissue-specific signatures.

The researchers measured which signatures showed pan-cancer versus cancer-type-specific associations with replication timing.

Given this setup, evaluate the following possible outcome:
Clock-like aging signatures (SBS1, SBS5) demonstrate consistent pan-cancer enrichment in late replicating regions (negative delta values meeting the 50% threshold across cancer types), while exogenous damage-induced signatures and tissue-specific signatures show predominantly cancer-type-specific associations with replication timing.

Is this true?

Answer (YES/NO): NO